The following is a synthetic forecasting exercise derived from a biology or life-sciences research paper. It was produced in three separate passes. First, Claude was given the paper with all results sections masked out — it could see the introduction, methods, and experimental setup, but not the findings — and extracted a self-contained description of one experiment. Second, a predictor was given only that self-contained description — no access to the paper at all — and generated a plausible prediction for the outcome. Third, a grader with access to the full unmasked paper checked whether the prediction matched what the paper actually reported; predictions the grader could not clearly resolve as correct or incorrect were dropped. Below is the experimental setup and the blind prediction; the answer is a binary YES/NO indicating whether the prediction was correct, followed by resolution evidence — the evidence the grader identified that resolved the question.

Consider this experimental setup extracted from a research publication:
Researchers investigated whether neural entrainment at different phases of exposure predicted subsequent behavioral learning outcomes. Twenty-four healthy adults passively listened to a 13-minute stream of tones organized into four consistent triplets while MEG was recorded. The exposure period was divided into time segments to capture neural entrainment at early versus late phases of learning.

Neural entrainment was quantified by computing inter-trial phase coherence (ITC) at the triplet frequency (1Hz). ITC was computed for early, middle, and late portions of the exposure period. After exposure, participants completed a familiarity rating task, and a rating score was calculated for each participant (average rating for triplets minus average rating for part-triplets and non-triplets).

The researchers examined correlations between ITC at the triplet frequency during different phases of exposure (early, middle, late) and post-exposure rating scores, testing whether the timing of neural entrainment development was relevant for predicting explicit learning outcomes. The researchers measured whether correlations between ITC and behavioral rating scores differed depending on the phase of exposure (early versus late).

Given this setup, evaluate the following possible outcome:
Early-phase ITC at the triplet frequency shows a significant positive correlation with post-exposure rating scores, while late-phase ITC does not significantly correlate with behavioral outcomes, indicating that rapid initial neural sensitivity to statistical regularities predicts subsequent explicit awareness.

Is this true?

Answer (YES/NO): NO